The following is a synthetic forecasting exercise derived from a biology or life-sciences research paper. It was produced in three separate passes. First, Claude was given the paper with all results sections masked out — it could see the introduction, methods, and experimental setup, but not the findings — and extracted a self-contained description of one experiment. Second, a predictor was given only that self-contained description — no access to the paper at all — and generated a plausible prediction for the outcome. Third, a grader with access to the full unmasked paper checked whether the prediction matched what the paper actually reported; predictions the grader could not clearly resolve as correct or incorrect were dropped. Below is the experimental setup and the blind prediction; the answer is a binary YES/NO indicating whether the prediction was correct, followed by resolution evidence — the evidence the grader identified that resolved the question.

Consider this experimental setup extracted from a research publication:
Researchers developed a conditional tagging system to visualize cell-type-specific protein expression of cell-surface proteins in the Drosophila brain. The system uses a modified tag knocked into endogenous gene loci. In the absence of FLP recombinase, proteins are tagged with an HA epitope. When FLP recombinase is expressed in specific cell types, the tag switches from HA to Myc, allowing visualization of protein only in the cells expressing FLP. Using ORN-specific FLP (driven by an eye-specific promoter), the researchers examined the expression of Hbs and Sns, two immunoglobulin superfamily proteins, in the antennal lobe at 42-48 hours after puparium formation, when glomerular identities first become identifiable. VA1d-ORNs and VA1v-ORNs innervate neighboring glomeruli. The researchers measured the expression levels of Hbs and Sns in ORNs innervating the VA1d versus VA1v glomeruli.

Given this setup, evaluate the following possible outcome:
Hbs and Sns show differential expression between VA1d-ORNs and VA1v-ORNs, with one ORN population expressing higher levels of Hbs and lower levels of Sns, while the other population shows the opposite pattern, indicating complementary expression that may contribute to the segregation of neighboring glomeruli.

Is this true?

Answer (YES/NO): NO